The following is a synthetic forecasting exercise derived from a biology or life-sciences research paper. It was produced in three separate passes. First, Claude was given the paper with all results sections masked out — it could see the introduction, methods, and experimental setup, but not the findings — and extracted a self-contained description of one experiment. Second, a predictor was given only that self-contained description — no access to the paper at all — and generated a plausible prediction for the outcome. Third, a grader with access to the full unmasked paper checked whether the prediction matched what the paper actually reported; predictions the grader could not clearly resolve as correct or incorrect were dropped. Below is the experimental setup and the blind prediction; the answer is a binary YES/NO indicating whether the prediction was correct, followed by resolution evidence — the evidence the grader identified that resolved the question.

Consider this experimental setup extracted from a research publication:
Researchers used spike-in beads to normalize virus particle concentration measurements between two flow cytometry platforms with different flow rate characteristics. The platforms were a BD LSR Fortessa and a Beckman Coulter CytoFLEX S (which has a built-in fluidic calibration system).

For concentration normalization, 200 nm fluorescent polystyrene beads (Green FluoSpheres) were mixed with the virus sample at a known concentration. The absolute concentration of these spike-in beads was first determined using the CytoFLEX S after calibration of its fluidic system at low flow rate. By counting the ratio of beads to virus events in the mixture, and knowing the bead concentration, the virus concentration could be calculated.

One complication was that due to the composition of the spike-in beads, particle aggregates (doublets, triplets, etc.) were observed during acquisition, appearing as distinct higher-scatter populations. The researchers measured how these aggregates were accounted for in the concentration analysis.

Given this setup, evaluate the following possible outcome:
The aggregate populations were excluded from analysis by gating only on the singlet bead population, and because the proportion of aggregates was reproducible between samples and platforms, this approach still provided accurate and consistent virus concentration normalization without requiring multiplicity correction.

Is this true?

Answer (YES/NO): NO